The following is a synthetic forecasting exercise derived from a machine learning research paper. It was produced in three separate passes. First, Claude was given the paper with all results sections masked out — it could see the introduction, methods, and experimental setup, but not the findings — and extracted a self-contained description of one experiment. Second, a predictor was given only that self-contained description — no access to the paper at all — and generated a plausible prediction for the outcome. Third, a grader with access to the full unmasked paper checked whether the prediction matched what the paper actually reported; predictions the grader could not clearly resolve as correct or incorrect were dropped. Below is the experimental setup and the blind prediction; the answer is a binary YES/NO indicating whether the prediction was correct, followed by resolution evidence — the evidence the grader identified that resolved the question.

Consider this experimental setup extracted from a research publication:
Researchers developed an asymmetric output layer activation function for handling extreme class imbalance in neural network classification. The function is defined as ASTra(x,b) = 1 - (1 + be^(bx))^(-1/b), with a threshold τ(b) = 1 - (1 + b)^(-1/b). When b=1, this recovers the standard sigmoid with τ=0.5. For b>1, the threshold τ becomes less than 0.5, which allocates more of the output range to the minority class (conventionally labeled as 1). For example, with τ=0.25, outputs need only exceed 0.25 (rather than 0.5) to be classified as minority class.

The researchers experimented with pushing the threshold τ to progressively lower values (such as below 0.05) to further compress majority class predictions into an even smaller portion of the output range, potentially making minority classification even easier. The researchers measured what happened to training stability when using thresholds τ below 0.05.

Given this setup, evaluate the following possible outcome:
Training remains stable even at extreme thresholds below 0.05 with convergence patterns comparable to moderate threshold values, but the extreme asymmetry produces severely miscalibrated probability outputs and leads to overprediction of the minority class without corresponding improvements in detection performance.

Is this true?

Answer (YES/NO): NO